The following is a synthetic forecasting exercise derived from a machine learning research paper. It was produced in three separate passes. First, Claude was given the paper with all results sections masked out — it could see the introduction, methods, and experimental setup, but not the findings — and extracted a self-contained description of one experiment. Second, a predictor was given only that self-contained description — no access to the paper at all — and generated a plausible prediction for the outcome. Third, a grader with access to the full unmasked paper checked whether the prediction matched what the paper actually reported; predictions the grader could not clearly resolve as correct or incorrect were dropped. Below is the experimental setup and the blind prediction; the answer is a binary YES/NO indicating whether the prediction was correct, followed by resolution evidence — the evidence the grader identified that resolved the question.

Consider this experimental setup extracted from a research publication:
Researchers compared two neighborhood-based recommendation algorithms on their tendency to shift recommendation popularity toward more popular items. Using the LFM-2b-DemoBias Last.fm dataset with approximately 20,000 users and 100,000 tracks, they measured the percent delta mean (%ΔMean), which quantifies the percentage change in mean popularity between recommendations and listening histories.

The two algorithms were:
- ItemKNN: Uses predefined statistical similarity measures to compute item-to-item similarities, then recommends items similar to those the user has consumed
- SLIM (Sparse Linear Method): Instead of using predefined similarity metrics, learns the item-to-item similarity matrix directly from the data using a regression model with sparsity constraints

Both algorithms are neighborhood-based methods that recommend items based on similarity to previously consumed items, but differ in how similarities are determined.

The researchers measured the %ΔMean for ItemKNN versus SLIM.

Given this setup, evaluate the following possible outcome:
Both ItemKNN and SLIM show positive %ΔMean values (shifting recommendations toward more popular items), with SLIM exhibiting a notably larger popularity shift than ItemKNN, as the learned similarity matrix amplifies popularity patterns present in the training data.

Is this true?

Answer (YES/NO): YES